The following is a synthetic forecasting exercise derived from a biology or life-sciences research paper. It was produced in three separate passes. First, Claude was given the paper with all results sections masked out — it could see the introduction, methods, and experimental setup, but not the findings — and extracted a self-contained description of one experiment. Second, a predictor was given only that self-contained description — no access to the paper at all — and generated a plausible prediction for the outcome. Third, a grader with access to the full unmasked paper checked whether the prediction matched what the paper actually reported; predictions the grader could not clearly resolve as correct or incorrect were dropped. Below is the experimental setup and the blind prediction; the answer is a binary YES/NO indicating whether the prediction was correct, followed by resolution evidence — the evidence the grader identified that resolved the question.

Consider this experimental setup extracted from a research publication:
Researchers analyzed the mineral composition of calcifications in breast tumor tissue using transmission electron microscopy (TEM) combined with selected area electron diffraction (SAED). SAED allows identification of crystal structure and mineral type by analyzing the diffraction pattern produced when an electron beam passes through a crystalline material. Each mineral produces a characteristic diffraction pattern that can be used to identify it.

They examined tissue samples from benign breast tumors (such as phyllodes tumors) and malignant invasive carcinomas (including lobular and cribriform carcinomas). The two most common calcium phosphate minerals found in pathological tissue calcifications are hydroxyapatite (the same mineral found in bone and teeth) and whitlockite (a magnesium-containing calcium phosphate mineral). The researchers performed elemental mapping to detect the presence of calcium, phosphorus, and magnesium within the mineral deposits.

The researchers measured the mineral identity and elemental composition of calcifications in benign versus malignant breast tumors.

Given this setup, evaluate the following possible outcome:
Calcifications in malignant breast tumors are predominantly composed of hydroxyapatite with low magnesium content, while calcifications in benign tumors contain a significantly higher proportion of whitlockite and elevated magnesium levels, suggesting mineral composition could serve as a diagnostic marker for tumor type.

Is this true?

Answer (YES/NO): NO